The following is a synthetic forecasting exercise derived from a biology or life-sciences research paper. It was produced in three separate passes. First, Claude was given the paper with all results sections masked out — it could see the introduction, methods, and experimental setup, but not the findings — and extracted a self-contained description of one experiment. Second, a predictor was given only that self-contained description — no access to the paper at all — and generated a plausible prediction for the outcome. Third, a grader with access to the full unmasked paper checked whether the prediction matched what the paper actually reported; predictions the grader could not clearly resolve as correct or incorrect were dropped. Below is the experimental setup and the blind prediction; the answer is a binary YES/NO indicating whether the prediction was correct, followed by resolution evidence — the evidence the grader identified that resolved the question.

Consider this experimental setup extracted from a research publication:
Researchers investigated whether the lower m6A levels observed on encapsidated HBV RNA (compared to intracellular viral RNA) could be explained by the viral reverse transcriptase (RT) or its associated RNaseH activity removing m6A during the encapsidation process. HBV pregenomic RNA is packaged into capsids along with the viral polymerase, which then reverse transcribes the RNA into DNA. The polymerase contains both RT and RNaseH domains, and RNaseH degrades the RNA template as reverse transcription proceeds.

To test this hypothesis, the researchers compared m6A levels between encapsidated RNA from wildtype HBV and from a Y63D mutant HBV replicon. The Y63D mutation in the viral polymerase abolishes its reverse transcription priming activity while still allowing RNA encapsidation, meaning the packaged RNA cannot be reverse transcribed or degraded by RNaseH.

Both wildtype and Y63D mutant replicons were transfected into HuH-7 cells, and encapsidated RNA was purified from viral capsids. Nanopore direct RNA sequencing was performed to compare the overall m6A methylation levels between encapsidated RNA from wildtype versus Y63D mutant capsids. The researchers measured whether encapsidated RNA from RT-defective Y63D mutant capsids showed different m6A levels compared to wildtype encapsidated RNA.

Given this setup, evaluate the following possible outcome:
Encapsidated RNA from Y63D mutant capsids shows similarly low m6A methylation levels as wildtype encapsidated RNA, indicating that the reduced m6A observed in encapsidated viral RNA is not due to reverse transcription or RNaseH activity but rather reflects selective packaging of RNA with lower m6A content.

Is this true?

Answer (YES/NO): NO